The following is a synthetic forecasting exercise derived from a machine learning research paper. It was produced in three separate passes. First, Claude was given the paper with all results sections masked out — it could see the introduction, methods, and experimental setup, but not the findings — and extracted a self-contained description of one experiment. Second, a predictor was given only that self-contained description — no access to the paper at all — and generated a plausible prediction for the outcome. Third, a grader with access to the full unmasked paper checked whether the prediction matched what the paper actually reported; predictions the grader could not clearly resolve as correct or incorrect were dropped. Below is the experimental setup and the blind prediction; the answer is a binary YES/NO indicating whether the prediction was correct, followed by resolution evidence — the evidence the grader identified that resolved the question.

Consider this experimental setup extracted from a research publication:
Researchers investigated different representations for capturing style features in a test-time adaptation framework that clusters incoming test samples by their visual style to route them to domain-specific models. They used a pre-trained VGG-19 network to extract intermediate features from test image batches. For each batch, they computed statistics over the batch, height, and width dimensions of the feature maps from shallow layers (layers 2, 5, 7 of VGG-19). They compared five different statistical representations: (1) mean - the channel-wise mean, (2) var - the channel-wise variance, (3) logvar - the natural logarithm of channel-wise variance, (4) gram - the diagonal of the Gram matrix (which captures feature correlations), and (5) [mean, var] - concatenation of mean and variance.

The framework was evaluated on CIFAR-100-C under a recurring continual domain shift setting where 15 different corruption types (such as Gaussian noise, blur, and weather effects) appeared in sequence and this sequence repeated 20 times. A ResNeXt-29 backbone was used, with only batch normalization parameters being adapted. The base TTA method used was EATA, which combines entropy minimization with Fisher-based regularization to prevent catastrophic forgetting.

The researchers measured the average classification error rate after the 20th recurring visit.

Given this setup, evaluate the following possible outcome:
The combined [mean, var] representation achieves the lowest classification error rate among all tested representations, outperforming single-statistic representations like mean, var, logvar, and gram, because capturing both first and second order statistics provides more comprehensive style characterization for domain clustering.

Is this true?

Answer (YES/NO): NO